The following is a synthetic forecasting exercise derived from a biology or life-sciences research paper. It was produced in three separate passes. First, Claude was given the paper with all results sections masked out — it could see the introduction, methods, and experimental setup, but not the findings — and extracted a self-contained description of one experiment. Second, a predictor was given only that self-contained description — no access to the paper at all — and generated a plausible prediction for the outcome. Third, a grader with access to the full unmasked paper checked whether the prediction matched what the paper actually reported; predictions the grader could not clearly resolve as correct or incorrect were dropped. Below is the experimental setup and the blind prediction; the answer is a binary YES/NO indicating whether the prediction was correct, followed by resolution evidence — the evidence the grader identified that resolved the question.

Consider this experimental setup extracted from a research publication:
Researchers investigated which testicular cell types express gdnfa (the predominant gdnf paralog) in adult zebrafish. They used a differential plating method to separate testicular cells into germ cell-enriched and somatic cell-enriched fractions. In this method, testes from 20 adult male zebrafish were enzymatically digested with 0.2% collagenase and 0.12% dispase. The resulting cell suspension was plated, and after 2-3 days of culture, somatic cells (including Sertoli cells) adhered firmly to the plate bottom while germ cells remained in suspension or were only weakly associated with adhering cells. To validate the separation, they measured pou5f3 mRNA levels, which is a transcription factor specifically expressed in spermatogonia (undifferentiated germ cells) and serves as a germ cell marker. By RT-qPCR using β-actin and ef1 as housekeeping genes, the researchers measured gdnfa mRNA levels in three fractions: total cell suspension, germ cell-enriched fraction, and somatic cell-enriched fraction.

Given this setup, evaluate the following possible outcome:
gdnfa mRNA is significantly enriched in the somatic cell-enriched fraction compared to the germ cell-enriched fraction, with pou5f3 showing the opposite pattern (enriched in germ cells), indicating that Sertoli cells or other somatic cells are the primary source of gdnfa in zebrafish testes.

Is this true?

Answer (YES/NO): NO